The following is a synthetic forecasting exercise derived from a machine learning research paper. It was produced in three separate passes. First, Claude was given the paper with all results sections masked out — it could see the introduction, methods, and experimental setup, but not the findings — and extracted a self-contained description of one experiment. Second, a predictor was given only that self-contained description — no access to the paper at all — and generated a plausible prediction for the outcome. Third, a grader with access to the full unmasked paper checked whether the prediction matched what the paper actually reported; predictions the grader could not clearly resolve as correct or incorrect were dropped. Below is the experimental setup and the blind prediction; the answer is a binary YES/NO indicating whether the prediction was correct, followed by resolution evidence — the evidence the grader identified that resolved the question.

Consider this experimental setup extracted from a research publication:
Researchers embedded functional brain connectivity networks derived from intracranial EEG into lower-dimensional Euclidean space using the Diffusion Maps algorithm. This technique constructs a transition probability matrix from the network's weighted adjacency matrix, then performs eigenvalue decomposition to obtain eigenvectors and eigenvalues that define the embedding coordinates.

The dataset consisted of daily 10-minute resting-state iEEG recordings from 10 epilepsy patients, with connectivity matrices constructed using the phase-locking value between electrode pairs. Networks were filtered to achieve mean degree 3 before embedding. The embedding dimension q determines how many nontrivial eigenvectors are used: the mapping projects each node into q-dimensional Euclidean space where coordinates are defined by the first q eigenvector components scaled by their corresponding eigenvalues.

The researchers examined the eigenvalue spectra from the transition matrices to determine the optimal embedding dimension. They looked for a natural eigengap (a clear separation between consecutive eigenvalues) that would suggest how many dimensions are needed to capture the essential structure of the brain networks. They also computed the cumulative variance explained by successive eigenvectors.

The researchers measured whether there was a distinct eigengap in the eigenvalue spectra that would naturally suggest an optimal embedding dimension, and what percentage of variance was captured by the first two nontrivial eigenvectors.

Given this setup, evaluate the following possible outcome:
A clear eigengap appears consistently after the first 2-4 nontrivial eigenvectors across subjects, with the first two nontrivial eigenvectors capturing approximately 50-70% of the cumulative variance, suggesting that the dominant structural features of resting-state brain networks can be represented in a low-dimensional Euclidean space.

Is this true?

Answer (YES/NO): NO